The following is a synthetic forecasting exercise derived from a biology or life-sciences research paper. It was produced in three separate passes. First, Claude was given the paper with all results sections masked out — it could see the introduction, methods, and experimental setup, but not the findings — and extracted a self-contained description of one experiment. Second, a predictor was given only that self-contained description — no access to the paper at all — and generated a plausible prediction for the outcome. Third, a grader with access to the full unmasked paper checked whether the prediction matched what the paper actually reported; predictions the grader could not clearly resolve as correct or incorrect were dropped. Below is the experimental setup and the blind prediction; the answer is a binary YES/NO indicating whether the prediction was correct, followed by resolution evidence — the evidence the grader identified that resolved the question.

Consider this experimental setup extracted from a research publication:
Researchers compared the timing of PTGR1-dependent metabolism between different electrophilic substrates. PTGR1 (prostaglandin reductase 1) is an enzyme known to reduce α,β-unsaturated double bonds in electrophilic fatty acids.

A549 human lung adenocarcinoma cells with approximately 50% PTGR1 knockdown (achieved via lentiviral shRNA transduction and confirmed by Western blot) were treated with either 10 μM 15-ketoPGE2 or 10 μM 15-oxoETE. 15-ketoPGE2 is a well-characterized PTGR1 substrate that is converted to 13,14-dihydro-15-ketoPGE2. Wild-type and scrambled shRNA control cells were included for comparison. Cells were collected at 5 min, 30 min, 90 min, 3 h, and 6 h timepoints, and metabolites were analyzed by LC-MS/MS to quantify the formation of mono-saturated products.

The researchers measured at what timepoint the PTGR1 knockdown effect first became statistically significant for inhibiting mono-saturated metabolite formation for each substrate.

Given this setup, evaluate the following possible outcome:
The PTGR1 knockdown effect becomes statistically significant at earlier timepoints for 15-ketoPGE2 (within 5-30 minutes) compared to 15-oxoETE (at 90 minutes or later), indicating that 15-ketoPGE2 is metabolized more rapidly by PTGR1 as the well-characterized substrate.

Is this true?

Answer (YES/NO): YES